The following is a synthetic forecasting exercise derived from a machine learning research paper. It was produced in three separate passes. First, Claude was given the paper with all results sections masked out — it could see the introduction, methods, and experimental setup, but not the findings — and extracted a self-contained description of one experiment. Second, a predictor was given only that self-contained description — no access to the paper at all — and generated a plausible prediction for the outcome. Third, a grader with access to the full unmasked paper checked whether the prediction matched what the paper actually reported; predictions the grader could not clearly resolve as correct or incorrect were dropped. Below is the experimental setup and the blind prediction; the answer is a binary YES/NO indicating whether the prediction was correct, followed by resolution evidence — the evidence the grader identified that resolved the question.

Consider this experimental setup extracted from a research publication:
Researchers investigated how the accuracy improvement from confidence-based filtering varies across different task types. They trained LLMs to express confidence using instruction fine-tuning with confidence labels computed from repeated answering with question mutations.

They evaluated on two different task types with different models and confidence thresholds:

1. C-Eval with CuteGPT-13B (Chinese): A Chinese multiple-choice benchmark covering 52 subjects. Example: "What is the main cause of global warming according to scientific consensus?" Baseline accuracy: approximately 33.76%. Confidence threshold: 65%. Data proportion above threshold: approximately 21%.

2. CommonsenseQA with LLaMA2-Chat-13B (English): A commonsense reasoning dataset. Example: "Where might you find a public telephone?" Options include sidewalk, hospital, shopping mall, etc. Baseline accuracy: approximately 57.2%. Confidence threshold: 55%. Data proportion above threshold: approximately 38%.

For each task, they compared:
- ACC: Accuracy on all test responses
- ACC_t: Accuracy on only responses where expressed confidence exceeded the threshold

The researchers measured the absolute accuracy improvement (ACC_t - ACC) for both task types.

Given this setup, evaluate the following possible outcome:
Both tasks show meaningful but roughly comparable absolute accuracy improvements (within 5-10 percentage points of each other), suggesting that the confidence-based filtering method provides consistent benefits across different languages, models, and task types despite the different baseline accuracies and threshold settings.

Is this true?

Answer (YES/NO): YES